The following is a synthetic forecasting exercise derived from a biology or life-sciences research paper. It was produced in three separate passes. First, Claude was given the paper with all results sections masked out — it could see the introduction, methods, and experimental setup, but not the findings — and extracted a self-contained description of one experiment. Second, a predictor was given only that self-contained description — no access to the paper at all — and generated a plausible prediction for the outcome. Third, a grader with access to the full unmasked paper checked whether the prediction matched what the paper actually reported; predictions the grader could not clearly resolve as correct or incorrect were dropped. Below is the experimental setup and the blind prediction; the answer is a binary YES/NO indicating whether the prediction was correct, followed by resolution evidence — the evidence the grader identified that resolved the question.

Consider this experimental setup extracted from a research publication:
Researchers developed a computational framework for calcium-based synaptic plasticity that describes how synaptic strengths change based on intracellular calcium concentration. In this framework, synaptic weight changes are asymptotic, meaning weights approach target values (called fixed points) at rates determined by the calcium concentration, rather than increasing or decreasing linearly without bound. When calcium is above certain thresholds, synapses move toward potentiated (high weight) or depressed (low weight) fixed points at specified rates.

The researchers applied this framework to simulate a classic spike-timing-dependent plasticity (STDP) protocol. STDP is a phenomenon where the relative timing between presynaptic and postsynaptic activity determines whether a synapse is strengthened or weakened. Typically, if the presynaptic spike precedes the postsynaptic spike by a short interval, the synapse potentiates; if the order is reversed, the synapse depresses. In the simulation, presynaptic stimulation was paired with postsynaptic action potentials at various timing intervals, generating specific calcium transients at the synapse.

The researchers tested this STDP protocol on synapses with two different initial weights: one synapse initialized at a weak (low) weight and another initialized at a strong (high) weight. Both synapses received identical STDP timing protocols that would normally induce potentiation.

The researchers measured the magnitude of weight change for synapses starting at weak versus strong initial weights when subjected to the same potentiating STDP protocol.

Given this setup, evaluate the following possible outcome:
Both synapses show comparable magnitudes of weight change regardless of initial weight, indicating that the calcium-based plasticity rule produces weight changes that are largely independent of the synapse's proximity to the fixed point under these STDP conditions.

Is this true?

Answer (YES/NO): NO